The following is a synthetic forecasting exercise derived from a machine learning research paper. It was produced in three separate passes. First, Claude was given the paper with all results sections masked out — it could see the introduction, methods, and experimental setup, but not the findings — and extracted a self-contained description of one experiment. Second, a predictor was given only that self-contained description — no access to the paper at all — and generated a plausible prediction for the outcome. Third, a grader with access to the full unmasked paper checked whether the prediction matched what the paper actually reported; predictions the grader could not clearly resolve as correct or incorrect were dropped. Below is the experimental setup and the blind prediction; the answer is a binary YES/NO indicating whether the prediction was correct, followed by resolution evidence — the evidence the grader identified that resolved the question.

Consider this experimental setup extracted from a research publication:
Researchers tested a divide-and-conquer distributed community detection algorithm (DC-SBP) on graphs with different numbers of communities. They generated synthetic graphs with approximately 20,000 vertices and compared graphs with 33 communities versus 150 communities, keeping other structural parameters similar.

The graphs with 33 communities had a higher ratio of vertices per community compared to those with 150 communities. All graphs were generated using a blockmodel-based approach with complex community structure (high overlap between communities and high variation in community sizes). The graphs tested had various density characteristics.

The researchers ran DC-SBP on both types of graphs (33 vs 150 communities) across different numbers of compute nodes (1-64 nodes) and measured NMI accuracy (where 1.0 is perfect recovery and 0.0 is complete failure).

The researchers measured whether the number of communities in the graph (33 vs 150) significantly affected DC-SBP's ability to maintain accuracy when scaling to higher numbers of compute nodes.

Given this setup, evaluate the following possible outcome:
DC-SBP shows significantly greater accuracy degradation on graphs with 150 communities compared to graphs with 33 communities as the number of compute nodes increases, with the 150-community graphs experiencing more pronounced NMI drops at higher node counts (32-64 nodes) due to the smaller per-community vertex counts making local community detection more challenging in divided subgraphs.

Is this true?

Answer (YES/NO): NO